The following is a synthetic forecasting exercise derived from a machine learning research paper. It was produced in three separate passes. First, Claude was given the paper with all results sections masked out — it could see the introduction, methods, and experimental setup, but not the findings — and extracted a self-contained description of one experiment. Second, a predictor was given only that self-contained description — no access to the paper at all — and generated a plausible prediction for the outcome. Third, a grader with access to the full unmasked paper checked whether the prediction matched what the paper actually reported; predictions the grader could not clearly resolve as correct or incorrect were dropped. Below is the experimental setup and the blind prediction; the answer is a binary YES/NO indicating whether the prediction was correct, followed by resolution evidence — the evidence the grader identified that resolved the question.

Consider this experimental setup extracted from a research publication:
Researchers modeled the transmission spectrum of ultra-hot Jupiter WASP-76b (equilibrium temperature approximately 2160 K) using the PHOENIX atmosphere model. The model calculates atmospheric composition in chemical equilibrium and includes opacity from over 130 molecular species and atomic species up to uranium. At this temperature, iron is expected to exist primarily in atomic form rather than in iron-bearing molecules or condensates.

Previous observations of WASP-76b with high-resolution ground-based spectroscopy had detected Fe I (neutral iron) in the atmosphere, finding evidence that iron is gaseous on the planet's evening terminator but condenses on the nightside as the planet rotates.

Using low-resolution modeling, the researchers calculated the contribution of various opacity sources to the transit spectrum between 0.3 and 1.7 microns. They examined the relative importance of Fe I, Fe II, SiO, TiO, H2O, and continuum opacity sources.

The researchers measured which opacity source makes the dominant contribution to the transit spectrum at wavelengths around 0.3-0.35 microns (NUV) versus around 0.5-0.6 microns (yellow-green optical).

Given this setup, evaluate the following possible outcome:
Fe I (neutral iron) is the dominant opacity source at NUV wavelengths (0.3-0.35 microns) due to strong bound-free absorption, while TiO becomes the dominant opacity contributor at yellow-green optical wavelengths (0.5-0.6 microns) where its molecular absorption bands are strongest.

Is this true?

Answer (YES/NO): NO